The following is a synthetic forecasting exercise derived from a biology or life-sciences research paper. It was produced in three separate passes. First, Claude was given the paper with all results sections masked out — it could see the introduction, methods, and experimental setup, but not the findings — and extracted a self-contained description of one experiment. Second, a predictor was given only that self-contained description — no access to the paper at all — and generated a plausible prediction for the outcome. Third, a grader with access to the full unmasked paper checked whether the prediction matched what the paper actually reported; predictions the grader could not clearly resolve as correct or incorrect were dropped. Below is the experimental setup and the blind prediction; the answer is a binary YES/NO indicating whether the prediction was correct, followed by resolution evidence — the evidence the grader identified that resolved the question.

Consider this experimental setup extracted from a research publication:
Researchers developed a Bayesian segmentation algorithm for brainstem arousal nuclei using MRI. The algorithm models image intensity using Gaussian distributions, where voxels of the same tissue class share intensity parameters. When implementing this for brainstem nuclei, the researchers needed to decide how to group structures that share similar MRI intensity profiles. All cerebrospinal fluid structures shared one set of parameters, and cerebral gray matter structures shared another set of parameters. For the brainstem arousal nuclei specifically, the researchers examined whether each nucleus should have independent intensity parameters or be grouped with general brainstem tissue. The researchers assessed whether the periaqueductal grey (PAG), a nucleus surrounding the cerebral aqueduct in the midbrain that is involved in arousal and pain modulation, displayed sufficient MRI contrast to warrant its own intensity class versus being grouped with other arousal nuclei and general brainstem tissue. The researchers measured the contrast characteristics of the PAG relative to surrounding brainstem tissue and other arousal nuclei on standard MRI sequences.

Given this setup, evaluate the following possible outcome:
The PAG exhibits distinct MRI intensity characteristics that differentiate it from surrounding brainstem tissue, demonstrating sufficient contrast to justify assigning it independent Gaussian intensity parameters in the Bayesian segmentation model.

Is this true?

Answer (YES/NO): YES